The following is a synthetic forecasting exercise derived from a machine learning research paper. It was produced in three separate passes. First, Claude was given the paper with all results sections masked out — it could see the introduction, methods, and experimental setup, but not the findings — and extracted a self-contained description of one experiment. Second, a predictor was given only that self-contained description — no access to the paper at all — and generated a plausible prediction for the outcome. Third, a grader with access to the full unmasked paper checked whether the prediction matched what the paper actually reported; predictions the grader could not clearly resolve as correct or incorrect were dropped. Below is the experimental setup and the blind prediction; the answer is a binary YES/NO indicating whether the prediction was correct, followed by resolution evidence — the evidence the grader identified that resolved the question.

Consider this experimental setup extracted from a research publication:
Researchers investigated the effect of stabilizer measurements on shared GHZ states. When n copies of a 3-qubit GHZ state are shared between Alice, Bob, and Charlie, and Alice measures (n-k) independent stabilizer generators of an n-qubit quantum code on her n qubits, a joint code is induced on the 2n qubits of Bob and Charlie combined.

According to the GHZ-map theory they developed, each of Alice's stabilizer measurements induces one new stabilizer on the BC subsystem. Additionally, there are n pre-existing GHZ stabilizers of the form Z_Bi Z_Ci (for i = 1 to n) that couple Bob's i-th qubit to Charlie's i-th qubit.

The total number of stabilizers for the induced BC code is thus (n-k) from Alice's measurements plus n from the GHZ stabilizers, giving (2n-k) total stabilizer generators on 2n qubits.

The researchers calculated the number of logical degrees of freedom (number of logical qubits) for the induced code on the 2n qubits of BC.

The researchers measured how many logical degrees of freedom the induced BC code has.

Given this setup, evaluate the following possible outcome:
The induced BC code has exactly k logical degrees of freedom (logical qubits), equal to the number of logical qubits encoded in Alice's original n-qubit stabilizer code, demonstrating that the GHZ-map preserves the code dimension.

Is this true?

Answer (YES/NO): YES